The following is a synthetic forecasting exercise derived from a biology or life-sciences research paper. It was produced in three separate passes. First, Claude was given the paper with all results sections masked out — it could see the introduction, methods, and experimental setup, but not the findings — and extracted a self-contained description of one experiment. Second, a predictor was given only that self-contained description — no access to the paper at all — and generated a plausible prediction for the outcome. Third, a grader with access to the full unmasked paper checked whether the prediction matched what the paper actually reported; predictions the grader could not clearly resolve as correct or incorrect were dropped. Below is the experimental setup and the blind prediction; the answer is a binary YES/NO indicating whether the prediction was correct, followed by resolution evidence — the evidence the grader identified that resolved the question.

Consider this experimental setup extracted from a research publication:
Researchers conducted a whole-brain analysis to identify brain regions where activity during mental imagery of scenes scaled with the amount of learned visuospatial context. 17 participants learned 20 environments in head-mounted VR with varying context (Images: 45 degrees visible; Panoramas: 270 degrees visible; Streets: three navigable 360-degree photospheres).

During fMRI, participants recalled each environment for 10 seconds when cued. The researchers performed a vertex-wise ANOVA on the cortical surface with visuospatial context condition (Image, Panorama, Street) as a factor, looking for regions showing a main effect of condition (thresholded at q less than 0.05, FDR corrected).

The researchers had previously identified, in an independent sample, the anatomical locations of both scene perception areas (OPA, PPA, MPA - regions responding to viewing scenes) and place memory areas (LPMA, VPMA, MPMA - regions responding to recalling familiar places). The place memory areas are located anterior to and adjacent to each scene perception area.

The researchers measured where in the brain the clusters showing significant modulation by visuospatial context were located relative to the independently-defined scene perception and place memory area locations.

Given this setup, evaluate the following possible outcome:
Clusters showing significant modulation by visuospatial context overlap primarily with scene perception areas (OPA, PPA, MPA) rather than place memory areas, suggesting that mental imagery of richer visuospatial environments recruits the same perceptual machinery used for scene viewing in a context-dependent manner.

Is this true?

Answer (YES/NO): NO